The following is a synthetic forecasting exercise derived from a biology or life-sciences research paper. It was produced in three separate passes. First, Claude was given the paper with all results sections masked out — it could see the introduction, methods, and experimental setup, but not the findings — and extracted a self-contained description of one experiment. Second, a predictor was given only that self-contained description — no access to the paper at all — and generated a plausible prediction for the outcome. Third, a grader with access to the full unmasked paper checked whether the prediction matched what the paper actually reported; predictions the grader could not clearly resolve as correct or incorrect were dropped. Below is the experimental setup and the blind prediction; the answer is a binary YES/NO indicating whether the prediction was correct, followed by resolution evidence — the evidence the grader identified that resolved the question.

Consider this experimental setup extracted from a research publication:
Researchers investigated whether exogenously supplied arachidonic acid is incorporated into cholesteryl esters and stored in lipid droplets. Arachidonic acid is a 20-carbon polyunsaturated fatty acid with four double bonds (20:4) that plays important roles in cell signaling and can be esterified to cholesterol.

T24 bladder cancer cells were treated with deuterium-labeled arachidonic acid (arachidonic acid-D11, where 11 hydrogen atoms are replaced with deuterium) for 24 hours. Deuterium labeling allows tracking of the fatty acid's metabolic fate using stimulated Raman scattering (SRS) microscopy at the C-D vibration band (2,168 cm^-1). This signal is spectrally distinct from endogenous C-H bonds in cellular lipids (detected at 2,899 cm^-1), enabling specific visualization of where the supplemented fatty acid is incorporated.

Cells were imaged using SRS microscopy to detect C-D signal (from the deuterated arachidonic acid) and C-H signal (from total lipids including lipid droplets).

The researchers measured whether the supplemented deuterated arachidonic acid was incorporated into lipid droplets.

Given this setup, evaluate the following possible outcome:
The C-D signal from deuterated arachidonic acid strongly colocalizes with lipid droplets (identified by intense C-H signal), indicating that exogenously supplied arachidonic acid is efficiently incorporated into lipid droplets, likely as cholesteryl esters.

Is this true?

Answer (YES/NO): YES